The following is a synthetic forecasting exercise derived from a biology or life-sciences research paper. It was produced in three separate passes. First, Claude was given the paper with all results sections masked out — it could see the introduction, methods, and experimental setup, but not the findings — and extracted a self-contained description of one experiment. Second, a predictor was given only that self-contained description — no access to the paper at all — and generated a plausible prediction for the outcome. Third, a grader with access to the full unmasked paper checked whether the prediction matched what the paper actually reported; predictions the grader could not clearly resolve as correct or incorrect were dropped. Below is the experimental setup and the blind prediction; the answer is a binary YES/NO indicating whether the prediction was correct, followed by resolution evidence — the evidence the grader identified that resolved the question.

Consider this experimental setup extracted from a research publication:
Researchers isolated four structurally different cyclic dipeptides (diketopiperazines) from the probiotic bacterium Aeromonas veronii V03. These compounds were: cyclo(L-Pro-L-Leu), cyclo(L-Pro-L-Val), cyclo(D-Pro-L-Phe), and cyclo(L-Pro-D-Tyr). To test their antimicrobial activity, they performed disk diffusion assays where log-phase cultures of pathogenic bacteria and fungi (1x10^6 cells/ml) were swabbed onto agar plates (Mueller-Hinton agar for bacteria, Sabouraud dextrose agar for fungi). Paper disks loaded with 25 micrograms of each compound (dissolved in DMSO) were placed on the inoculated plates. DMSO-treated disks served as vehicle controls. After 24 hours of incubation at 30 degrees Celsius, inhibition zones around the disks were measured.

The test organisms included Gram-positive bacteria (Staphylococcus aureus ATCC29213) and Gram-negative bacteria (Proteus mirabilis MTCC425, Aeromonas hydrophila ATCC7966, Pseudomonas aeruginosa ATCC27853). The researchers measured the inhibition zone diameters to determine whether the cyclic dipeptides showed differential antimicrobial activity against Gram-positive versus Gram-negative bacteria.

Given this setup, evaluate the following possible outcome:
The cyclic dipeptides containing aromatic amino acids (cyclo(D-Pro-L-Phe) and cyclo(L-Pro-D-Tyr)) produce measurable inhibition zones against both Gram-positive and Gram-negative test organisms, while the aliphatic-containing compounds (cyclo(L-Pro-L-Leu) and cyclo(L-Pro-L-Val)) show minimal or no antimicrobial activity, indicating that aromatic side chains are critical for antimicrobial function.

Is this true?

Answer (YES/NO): NO